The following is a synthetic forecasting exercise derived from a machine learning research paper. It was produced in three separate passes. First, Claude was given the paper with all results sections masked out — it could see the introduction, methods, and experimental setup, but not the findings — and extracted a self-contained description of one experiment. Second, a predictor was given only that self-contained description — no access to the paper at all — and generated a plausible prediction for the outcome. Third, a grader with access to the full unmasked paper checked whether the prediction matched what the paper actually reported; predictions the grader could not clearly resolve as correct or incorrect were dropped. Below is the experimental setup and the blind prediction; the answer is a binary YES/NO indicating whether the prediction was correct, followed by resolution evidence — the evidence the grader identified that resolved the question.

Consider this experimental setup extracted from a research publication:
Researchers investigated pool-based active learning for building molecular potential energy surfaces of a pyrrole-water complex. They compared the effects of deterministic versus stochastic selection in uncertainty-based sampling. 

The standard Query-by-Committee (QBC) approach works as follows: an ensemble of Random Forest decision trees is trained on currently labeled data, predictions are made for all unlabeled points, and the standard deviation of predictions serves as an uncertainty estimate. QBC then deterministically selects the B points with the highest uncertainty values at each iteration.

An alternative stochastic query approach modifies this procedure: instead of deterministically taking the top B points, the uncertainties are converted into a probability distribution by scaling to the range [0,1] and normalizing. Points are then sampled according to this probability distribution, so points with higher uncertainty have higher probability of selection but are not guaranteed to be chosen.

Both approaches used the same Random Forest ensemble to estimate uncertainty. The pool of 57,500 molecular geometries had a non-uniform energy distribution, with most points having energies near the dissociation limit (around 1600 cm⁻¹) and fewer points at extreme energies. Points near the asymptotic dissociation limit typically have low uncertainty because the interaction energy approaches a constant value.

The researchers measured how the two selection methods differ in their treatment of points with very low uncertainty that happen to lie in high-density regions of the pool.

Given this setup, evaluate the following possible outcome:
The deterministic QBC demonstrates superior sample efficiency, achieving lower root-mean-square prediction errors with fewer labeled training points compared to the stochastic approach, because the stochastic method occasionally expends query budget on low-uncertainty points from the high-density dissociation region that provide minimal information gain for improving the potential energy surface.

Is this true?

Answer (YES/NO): NO